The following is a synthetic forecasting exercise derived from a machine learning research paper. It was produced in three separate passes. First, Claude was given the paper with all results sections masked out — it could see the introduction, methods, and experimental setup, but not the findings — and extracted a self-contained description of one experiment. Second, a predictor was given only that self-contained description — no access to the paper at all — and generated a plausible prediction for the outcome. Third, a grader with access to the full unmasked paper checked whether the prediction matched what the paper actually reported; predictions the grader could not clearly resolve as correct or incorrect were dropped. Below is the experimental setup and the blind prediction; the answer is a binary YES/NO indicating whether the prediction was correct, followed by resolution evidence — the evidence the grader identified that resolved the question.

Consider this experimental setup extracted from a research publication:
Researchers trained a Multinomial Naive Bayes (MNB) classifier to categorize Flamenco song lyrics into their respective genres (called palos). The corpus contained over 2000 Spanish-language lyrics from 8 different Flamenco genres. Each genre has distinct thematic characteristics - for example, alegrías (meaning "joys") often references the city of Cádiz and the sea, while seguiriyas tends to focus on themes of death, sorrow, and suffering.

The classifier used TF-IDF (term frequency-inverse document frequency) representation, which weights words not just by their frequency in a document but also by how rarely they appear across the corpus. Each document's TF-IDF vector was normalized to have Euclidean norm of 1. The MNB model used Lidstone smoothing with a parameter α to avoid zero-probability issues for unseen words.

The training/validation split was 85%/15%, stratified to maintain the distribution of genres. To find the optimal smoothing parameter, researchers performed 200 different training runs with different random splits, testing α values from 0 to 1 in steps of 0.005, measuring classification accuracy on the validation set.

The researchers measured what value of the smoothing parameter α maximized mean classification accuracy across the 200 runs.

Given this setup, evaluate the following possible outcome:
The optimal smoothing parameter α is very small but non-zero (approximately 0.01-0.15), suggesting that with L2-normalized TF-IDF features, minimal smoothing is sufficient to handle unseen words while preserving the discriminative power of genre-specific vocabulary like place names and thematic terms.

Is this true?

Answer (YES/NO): YES